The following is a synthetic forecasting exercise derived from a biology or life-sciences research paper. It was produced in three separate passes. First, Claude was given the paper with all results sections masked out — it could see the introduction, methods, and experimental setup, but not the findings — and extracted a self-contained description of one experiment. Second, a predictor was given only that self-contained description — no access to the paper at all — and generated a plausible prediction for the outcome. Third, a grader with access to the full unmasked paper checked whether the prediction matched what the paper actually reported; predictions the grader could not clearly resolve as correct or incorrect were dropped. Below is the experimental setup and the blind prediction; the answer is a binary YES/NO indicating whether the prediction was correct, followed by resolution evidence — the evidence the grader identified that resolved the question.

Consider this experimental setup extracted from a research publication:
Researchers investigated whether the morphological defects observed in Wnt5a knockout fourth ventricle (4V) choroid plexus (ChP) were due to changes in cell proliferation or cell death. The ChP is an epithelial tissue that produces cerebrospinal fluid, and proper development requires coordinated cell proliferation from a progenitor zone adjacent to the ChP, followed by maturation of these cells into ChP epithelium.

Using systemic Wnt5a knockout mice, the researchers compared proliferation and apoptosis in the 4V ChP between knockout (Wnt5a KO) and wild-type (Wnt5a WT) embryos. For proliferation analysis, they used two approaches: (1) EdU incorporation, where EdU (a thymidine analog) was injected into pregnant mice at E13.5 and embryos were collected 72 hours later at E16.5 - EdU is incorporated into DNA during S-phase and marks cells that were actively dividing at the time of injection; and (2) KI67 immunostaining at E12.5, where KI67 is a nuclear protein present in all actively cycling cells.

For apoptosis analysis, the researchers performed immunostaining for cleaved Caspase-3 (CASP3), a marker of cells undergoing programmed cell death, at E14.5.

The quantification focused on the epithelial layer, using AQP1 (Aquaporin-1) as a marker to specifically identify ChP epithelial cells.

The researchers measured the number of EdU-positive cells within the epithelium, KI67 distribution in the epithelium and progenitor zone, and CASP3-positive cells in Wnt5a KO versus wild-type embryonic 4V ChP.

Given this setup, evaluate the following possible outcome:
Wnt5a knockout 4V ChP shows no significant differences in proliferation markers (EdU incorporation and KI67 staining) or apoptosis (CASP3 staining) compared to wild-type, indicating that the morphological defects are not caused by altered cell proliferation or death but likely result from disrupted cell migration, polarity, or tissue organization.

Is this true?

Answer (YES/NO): YES